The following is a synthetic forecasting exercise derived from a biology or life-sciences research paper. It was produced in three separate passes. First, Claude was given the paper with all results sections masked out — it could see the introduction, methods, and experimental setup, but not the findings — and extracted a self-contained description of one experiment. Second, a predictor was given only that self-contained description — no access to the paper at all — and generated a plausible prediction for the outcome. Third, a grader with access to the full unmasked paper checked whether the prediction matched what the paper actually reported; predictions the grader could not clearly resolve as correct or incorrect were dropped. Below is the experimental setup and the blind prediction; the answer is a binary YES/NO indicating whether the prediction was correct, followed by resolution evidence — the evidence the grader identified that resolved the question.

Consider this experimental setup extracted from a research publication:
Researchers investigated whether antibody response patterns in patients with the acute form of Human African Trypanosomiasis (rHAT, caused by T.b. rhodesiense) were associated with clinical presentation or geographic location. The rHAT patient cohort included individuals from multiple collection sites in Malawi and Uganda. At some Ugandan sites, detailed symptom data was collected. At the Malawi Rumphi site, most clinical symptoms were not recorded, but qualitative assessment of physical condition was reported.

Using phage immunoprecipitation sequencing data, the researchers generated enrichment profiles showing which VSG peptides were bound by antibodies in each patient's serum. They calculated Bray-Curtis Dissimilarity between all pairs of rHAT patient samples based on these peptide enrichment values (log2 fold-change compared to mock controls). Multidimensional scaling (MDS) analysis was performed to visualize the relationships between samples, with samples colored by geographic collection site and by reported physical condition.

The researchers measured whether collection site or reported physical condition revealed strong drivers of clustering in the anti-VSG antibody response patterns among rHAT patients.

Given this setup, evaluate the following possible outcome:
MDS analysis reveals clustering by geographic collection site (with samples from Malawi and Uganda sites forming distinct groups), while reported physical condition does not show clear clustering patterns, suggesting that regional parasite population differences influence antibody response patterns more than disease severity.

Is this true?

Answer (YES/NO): NO